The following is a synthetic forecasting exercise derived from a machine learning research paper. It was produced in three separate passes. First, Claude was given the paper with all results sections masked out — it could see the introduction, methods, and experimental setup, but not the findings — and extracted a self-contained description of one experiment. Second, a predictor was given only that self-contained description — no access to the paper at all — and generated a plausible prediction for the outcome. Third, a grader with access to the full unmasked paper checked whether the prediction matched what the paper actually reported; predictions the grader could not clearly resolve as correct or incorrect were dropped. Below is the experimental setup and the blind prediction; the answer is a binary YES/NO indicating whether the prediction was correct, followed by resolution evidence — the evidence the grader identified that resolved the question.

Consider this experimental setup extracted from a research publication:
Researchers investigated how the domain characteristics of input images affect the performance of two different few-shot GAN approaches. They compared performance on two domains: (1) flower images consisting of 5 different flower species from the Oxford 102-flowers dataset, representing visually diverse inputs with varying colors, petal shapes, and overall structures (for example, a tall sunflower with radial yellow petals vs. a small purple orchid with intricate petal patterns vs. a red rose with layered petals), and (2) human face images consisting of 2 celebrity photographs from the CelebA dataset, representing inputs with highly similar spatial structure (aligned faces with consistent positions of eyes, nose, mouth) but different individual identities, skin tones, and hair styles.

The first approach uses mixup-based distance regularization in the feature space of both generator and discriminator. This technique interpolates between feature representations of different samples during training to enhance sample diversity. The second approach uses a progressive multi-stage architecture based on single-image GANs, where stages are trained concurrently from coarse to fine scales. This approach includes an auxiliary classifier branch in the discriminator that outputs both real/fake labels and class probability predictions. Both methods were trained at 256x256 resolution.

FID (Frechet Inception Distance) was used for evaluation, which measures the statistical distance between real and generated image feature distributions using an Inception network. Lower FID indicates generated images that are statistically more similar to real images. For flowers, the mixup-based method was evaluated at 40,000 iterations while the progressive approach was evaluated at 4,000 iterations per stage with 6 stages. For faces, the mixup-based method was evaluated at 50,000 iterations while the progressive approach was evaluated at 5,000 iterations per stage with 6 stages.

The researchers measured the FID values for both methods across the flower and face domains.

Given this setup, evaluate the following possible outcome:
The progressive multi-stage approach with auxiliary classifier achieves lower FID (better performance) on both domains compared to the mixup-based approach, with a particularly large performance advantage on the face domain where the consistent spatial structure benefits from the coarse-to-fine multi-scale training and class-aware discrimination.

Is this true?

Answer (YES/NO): NO